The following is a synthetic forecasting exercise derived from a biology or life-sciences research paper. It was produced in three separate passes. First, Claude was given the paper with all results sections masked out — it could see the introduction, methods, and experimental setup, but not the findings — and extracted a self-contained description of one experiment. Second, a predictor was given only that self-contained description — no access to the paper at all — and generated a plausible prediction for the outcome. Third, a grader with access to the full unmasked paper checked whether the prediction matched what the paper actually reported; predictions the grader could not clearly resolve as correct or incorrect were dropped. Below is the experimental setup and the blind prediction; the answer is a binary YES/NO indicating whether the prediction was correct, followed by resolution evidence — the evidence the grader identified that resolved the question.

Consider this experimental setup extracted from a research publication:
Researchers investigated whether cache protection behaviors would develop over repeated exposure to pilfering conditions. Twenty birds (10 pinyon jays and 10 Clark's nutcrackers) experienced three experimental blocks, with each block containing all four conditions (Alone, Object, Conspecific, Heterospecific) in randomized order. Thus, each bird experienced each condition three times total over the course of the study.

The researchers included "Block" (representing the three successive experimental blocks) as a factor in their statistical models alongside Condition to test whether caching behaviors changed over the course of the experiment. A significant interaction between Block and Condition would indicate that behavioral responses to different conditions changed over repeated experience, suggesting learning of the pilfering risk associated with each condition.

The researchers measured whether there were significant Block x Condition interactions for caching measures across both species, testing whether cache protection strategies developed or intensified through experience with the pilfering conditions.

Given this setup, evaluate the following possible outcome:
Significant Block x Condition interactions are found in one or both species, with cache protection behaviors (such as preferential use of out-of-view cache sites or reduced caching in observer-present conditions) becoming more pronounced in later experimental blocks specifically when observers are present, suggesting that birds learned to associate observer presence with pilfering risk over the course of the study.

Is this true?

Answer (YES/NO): NO